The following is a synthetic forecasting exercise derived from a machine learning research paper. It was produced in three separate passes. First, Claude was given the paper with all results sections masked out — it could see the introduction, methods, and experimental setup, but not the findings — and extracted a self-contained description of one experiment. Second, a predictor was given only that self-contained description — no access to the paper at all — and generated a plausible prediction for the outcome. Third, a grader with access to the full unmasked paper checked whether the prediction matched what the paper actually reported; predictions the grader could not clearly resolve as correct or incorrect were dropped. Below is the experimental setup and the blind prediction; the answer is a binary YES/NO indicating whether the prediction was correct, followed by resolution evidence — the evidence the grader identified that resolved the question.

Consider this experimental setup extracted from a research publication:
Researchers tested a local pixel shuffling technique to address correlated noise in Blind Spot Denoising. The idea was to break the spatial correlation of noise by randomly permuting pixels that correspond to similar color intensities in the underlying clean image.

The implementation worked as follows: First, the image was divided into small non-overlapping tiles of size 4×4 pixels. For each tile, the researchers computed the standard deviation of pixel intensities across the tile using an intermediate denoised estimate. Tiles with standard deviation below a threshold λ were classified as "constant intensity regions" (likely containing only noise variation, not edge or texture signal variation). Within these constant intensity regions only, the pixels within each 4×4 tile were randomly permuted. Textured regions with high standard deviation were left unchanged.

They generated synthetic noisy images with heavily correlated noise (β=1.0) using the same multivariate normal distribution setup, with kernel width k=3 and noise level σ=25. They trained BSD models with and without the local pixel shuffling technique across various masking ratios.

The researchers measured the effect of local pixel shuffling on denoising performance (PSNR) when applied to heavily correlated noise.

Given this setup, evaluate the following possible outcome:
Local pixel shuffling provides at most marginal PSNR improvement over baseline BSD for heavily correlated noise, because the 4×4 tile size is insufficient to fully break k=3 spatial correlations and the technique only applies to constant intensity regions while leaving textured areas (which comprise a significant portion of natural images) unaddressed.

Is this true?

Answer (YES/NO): NO